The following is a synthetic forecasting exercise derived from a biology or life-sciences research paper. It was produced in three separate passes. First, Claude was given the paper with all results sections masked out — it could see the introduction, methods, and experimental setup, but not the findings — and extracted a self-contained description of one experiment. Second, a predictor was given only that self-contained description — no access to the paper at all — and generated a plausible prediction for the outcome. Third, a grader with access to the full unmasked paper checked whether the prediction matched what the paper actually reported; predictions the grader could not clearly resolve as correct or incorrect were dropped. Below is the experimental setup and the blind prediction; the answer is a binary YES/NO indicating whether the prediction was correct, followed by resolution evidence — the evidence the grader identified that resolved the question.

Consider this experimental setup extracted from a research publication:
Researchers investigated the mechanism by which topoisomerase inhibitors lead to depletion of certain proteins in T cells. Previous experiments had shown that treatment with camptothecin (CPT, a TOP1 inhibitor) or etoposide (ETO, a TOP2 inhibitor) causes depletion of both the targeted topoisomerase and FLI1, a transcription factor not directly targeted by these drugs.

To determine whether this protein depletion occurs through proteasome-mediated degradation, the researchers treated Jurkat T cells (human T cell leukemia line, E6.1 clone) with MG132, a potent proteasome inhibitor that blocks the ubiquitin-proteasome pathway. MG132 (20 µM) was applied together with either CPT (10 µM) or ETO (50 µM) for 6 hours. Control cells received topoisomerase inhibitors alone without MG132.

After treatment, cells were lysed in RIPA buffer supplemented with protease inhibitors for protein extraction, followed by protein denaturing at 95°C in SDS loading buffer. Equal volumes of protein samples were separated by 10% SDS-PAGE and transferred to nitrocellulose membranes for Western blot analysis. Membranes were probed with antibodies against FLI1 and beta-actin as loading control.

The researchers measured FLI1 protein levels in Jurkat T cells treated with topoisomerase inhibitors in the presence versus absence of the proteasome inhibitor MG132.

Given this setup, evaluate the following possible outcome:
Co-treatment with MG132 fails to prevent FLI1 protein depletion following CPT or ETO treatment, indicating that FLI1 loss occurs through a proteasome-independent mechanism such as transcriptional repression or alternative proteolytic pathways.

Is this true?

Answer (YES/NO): NO